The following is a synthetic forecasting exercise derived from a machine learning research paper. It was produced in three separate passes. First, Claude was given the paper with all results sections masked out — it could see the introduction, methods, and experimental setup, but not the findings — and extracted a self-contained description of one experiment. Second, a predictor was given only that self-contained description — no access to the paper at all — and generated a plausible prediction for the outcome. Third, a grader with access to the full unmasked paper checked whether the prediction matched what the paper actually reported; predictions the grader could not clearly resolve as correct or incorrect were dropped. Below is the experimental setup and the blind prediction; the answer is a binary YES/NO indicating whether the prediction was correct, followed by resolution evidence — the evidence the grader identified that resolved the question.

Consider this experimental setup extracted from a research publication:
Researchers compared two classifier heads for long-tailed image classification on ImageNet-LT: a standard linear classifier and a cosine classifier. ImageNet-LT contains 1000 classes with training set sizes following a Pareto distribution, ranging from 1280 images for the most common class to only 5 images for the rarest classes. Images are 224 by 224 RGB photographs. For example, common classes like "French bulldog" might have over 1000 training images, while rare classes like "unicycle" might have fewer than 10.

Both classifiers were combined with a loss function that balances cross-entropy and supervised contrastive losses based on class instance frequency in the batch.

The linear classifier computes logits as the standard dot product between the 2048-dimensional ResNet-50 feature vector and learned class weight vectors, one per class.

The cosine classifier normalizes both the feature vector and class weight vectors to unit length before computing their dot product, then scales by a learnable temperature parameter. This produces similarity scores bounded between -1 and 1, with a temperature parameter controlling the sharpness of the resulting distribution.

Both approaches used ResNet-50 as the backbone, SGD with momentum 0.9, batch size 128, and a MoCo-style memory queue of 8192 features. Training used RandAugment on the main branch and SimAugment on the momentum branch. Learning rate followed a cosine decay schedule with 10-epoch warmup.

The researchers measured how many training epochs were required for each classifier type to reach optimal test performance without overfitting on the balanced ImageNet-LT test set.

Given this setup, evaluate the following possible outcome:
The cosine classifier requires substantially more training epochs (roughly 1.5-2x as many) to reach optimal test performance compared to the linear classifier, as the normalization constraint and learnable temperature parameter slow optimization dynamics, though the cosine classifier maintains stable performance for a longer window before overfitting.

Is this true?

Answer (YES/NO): NO